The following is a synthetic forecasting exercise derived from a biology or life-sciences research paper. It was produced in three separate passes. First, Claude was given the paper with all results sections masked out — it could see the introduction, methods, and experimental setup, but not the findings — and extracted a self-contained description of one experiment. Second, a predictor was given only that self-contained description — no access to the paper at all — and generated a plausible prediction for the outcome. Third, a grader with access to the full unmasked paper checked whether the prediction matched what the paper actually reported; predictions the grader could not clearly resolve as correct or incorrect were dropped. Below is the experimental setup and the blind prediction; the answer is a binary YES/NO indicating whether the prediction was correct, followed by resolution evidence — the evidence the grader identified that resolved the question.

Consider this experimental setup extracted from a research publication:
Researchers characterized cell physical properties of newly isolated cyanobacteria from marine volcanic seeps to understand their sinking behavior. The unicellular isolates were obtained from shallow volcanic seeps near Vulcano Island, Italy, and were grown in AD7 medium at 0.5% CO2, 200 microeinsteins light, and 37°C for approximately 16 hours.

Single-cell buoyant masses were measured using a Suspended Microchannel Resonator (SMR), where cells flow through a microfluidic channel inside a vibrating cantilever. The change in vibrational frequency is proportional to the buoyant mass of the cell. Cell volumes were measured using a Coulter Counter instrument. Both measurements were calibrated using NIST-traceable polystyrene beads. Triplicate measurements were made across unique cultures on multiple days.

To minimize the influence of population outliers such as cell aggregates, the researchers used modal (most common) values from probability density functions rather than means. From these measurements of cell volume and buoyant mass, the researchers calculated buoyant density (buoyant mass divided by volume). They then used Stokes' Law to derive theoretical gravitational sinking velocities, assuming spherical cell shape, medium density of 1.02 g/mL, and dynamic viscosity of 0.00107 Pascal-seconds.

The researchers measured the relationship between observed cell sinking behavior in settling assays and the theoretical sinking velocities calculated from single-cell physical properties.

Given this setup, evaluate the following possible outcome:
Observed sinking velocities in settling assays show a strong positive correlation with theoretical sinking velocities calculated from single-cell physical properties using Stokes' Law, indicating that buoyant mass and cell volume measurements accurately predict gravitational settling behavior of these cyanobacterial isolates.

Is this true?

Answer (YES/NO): NO